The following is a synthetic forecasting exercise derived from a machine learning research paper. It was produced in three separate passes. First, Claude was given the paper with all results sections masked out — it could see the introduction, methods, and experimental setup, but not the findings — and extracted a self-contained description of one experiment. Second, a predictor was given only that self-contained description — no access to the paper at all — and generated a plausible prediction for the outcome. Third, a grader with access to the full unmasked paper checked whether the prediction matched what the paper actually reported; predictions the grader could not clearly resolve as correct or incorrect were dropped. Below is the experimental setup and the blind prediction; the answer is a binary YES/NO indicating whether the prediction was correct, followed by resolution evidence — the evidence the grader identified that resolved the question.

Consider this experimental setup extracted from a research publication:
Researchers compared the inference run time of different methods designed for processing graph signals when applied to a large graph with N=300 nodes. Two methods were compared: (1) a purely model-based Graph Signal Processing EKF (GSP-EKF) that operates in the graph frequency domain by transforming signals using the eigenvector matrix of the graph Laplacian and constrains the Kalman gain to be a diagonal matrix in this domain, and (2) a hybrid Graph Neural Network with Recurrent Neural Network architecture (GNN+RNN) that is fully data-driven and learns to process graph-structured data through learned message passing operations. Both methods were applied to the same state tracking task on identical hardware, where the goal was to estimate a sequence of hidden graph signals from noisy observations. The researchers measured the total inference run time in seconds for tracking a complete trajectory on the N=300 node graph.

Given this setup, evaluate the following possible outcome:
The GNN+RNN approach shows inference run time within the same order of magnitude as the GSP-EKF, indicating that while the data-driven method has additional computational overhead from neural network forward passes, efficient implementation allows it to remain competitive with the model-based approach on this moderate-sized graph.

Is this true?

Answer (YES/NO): YES